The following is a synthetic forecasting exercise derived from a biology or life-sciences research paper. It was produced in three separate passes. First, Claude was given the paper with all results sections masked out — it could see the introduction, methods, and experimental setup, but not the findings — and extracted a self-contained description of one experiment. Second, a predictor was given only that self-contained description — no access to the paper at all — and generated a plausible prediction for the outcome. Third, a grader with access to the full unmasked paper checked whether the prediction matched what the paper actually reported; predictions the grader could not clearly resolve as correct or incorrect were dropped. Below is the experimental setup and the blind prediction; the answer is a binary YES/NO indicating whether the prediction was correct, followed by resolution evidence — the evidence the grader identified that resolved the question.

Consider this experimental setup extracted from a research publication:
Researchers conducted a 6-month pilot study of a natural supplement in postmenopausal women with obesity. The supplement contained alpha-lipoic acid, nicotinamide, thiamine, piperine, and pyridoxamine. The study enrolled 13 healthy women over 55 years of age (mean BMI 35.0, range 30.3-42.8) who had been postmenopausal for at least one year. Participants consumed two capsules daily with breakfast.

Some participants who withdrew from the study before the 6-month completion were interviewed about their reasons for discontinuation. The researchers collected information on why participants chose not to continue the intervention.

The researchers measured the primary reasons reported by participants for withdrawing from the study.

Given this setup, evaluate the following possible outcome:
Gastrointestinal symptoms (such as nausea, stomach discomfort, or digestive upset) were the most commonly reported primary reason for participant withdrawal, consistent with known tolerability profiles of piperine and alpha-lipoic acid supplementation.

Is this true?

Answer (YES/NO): YES